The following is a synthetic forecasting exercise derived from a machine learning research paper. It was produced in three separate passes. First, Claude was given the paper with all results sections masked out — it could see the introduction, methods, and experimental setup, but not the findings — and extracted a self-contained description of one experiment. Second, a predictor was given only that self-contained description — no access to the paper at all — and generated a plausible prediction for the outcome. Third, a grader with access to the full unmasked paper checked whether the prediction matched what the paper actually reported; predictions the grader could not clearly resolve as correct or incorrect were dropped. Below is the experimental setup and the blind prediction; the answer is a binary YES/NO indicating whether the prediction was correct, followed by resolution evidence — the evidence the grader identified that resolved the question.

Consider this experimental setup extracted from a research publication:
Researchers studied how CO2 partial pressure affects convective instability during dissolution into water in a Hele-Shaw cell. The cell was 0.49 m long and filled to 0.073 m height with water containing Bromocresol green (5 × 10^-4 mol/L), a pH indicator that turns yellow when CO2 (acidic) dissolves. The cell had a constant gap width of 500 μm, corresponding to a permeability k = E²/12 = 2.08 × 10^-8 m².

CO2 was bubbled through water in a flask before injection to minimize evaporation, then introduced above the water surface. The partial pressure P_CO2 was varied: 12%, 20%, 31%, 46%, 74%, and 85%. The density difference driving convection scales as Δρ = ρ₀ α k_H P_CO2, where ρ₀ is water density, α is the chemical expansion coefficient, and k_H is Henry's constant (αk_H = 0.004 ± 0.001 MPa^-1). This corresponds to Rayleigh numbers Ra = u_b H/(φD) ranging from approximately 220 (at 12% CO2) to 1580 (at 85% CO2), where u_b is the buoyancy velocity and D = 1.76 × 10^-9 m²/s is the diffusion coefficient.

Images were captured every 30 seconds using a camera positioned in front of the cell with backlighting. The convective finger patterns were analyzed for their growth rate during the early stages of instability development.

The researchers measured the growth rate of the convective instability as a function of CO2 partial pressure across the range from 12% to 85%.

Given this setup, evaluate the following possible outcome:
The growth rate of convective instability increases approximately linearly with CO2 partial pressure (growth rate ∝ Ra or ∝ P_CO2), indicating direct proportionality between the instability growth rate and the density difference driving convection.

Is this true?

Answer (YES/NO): YES